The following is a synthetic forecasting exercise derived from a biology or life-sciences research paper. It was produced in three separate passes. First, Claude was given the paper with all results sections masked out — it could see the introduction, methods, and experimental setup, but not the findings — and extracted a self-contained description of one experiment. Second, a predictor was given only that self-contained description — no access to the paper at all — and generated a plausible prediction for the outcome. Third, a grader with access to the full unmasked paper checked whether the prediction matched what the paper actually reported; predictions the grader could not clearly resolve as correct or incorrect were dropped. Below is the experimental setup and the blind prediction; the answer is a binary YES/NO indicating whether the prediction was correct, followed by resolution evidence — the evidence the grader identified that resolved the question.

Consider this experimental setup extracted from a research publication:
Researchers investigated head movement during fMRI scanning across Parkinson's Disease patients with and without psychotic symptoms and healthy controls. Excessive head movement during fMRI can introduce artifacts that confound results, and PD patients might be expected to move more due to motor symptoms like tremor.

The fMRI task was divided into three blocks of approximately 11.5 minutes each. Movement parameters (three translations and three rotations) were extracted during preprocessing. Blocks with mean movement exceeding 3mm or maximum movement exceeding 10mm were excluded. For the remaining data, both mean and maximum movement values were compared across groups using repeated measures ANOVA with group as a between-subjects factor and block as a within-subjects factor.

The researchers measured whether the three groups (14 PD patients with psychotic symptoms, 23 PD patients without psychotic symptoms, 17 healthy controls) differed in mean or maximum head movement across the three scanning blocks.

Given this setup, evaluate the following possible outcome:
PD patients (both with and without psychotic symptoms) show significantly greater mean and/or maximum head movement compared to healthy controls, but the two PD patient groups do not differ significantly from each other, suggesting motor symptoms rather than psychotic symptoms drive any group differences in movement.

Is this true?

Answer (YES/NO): NO